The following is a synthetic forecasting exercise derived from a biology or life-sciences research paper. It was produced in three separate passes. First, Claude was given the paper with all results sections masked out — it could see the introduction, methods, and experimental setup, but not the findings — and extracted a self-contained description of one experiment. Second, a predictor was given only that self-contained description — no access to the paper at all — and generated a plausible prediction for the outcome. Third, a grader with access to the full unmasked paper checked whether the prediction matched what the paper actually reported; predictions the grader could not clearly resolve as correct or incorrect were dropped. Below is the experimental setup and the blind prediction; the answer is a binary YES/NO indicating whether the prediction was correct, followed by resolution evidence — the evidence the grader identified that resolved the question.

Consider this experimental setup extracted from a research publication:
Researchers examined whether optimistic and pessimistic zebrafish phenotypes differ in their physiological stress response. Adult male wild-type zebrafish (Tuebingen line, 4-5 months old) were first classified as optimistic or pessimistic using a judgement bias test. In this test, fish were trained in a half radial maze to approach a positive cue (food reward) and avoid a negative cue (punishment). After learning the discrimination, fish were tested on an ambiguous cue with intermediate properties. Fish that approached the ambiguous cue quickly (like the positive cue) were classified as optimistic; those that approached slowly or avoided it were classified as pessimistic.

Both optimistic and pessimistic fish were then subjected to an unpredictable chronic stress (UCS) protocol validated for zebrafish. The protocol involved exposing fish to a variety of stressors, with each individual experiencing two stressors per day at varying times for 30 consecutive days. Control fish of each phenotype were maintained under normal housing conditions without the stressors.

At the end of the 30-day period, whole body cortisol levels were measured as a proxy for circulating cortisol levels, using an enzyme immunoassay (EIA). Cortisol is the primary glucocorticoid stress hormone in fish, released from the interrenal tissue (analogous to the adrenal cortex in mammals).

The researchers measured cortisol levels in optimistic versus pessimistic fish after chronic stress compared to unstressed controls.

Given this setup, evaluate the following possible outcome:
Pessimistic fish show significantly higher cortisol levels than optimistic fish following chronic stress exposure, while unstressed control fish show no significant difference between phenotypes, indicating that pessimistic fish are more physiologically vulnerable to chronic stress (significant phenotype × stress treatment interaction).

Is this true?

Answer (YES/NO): NO